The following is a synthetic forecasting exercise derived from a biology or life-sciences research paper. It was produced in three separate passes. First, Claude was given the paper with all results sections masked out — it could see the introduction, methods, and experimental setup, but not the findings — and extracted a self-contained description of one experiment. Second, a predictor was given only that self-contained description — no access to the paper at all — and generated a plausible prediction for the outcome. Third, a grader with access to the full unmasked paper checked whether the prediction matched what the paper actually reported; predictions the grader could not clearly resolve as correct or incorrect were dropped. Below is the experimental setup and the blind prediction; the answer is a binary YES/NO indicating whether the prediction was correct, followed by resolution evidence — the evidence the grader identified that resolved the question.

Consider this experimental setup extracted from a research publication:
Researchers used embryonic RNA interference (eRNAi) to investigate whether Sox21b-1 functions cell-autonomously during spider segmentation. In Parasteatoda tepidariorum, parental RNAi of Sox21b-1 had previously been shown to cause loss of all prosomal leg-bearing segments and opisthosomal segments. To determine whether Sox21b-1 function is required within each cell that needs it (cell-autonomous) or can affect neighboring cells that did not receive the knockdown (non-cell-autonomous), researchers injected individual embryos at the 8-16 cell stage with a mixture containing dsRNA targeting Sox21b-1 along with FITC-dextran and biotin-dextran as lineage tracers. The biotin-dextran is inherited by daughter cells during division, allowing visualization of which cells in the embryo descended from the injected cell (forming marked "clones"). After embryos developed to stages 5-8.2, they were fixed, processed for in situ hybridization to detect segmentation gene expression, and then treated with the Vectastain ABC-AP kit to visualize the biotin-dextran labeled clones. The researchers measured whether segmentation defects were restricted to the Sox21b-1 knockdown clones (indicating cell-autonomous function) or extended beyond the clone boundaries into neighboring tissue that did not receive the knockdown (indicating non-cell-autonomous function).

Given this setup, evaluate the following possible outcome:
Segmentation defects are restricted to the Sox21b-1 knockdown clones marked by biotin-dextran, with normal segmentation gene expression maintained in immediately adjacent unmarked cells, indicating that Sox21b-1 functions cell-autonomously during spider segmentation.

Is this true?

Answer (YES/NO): NO